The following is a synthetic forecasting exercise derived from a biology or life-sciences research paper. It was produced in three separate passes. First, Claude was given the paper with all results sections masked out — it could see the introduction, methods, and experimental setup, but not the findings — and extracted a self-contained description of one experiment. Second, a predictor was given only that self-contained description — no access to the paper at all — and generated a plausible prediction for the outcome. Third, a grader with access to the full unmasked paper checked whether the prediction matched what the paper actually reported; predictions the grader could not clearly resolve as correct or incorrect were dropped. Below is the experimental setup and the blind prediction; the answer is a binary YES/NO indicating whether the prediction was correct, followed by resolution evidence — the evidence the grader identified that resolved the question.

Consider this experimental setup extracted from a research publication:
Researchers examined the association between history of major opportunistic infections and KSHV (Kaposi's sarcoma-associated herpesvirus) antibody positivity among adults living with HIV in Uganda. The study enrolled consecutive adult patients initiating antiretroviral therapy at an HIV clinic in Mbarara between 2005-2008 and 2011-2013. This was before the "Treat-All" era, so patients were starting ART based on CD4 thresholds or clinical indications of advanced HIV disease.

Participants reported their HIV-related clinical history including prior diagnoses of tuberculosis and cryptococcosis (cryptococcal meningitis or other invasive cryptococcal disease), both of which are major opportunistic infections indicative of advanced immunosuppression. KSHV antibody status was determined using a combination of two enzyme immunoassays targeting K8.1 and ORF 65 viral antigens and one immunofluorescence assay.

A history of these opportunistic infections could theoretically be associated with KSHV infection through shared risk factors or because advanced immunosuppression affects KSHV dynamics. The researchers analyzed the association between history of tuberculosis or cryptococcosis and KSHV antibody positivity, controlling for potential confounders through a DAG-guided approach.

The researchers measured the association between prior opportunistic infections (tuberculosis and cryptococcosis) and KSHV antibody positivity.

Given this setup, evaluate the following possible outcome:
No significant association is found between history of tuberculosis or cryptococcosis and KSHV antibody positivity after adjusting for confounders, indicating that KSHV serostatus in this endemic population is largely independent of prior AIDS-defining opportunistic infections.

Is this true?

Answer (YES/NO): YES